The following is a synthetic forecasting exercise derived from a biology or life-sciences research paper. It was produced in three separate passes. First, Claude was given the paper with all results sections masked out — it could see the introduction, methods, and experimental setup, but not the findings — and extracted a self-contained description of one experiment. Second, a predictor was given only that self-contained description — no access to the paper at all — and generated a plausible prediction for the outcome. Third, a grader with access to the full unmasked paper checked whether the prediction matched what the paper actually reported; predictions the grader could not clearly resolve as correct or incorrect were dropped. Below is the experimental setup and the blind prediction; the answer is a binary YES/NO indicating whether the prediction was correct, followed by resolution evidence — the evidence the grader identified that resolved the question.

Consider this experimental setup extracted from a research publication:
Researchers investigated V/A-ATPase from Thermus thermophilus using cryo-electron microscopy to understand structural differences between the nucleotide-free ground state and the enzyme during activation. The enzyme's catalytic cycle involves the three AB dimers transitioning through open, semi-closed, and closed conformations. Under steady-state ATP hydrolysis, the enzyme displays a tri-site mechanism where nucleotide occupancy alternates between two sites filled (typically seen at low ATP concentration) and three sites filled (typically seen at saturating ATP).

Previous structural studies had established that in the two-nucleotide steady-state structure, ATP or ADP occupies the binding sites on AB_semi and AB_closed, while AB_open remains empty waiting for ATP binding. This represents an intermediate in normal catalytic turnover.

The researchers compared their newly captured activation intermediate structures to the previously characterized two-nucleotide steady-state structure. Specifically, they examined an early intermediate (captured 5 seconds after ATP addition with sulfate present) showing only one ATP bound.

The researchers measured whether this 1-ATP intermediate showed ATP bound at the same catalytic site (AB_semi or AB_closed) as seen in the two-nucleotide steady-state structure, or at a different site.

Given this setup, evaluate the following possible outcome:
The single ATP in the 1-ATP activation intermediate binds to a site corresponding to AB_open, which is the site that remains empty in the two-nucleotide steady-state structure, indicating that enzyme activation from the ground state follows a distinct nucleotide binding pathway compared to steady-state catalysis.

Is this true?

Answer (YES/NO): YES